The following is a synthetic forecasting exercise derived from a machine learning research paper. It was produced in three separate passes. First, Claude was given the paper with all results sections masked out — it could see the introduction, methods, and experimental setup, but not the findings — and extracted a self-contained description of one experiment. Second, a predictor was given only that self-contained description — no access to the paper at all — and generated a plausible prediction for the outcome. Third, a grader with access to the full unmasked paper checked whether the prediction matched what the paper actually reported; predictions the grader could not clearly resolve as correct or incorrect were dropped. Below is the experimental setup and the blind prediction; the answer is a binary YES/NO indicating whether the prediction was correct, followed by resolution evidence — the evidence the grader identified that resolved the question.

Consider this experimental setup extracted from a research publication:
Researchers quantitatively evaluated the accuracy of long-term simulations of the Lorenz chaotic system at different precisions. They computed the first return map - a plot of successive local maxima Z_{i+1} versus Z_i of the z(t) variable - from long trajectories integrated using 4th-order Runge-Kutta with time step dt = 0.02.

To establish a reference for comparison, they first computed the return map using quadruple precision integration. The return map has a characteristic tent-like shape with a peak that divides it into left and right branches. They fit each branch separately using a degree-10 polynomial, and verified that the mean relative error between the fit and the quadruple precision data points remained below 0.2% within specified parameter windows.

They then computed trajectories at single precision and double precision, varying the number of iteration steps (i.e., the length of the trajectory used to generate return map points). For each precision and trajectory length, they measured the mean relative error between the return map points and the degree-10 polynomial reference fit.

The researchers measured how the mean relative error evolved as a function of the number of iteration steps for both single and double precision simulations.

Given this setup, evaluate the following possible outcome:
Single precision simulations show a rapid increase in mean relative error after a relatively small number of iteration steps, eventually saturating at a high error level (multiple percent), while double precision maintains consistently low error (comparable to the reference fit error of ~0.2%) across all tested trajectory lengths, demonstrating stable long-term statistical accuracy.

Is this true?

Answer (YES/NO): NO